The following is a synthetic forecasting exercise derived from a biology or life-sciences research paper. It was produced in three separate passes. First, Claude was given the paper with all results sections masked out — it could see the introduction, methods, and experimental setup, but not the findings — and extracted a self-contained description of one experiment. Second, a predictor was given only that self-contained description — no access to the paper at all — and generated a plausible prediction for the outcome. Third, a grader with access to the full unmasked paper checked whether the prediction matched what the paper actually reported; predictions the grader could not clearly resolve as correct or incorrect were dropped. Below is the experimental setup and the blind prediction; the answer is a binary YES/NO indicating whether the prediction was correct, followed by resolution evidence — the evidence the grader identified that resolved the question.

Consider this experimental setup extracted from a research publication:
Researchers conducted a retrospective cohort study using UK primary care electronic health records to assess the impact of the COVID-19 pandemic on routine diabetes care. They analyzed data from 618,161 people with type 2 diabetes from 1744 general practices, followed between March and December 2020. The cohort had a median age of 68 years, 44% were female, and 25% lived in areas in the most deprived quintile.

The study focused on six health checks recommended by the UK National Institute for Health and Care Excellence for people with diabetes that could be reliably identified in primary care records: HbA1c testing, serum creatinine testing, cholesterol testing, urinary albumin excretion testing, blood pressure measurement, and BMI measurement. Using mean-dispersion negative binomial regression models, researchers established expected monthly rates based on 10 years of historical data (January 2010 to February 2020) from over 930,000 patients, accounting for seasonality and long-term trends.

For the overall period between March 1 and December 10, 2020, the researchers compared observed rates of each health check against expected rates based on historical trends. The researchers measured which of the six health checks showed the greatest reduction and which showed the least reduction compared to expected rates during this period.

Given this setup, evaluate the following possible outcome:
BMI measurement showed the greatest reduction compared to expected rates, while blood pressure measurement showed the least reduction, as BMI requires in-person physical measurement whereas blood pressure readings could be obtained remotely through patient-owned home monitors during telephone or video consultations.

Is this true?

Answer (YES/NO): NO